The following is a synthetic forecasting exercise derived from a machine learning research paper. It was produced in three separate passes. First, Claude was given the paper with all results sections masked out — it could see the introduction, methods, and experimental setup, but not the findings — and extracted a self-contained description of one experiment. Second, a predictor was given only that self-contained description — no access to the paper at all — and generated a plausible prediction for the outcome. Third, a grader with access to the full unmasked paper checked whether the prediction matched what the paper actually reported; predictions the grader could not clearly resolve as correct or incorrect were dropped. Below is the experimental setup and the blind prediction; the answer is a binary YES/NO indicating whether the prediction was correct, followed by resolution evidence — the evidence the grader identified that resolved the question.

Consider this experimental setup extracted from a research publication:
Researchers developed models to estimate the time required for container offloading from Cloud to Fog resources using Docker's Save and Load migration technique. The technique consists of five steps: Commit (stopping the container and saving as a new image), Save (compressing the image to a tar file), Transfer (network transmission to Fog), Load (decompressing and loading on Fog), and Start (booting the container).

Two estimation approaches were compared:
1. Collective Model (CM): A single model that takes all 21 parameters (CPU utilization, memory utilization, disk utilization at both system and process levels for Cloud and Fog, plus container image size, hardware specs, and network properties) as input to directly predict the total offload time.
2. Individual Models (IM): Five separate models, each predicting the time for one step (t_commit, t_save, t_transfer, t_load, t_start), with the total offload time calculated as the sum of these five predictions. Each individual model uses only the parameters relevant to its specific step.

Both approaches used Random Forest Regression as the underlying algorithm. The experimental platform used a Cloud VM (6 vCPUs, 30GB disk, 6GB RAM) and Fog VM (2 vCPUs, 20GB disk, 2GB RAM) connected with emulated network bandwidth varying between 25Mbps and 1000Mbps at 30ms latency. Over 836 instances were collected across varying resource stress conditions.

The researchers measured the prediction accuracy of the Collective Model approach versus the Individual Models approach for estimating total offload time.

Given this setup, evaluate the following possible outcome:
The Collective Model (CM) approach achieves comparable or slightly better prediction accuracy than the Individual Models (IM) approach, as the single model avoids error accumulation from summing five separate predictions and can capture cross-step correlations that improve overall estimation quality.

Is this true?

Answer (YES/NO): NO